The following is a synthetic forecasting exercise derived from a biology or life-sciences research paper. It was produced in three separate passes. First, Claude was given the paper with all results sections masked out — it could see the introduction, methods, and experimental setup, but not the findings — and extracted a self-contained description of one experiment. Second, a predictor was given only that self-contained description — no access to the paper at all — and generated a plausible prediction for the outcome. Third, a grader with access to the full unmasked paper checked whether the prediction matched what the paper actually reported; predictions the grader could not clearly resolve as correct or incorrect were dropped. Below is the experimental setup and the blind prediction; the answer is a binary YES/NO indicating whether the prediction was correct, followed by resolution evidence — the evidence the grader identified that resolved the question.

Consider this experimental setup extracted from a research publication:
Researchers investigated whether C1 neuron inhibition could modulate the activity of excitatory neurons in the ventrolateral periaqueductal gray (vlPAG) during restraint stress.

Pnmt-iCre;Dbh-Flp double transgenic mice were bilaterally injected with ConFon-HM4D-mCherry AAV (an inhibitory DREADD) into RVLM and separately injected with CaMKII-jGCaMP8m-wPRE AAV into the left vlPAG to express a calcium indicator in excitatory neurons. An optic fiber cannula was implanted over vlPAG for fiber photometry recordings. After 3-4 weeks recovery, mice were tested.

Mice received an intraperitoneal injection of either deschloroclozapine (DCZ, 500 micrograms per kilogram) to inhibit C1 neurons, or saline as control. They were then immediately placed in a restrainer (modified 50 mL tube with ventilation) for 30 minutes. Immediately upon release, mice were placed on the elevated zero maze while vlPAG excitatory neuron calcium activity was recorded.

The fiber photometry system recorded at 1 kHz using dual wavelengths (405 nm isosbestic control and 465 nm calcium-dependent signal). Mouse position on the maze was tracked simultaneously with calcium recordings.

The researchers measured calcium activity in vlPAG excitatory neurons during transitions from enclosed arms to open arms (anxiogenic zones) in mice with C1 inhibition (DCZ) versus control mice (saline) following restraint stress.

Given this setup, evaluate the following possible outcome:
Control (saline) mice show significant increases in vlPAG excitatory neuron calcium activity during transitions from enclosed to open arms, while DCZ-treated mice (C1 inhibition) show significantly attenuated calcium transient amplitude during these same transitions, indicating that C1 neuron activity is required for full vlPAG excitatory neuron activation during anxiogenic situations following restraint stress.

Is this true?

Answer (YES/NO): YES